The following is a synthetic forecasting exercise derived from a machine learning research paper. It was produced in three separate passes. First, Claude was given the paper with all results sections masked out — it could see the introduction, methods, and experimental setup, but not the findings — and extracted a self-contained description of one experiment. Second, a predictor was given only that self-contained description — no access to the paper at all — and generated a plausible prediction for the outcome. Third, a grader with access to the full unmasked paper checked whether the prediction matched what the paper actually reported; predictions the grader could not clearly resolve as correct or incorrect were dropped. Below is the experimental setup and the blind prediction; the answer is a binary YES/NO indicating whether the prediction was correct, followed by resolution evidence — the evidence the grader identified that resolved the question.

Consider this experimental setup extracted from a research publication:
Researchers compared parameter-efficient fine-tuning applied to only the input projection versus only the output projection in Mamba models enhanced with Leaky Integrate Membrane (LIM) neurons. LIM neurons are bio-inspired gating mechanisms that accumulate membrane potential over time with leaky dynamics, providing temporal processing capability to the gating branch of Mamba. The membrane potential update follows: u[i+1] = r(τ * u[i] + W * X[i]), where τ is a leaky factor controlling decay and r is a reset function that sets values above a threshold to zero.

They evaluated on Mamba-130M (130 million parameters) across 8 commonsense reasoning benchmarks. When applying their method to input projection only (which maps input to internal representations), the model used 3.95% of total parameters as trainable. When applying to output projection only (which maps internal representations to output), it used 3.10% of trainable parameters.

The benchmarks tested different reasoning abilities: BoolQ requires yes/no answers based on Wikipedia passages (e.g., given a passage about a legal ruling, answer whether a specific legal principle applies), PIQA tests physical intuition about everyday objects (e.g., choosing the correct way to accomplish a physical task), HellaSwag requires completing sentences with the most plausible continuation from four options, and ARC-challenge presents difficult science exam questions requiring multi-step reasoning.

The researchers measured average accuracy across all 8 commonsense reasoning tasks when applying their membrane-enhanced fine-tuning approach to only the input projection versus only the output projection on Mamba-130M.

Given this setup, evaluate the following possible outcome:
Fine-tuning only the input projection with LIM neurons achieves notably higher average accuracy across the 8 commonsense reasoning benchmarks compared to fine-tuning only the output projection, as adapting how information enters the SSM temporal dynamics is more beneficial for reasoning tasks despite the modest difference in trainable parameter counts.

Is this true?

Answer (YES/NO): NO